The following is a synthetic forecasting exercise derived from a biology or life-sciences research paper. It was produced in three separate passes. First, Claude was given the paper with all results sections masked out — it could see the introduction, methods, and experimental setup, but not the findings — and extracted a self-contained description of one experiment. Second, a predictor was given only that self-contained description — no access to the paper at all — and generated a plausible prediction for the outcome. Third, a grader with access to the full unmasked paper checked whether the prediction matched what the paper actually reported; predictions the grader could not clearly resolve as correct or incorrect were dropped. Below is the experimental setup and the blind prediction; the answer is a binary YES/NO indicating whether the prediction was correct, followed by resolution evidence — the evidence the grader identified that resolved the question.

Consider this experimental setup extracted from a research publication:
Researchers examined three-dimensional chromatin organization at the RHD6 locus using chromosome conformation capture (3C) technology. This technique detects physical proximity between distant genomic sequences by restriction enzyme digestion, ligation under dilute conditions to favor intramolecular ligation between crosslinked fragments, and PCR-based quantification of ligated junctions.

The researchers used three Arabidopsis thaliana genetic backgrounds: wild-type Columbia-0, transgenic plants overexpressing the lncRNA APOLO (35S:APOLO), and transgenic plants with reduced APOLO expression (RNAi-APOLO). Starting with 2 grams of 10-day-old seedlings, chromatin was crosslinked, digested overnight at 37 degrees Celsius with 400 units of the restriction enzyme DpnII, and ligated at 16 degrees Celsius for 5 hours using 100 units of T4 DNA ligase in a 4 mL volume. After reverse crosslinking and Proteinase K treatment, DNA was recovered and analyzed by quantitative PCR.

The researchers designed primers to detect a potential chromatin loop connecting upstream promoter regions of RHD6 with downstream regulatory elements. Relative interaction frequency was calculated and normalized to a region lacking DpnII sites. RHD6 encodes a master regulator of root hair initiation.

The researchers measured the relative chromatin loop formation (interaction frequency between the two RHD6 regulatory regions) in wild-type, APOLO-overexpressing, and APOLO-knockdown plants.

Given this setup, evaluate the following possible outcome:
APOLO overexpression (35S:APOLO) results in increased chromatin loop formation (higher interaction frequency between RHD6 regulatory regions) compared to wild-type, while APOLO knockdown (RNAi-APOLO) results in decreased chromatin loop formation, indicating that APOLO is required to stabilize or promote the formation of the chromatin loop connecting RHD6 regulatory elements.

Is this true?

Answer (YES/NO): NO